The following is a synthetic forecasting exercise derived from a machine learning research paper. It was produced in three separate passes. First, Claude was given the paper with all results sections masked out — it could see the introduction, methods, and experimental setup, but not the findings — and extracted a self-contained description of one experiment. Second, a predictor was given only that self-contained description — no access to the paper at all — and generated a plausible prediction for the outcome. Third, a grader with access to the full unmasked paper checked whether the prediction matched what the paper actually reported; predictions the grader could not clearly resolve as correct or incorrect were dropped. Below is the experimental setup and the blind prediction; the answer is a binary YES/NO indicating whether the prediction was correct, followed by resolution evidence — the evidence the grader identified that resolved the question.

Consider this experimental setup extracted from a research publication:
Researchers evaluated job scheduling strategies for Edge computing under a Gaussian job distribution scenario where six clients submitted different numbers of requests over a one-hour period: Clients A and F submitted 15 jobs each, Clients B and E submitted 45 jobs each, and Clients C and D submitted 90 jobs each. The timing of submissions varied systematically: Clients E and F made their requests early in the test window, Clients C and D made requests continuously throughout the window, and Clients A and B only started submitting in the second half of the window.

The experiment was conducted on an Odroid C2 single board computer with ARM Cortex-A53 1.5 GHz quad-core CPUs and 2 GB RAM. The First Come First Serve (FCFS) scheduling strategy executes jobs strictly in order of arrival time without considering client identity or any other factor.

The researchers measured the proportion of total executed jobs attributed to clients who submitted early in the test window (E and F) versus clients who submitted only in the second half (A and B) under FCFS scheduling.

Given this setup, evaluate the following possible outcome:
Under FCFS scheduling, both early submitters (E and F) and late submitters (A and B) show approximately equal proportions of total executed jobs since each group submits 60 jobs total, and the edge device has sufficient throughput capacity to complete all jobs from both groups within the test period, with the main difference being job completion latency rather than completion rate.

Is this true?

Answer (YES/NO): NO